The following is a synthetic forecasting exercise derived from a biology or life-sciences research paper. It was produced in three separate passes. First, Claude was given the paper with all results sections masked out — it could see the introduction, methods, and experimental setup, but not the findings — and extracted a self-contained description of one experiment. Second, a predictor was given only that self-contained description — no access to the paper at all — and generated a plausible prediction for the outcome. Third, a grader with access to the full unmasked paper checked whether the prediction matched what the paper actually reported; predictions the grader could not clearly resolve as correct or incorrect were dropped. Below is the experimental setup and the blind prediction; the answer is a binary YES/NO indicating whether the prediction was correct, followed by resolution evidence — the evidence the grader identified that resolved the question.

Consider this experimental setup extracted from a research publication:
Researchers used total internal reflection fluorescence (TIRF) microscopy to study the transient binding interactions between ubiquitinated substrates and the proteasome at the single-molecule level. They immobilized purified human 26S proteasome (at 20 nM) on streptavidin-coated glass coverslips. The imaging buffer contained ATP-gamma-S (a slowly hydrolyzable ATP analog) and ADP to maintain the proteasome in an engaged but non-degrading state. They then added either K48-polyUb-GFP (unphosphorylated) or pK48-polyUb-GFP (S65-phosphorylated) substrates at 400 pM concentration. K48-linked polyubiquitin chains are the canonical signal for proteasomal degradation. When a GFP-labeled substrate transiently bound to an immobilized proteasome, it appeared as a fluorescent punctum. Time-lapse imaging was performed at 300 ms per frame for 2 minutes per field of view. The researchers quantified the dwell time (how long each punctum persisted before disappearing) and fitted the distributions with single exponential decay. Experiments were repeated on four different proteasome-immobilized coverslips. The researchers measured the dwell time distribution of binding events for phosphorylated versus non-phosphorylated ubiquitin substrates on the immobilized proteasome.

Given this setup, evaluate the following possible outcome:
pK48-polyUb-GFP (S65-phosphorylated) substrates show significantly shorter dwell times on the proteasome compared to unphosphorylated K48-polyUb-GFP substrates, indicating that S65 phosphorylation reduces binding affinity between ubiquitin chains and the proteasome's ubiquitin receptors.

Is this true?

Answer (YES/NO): YES